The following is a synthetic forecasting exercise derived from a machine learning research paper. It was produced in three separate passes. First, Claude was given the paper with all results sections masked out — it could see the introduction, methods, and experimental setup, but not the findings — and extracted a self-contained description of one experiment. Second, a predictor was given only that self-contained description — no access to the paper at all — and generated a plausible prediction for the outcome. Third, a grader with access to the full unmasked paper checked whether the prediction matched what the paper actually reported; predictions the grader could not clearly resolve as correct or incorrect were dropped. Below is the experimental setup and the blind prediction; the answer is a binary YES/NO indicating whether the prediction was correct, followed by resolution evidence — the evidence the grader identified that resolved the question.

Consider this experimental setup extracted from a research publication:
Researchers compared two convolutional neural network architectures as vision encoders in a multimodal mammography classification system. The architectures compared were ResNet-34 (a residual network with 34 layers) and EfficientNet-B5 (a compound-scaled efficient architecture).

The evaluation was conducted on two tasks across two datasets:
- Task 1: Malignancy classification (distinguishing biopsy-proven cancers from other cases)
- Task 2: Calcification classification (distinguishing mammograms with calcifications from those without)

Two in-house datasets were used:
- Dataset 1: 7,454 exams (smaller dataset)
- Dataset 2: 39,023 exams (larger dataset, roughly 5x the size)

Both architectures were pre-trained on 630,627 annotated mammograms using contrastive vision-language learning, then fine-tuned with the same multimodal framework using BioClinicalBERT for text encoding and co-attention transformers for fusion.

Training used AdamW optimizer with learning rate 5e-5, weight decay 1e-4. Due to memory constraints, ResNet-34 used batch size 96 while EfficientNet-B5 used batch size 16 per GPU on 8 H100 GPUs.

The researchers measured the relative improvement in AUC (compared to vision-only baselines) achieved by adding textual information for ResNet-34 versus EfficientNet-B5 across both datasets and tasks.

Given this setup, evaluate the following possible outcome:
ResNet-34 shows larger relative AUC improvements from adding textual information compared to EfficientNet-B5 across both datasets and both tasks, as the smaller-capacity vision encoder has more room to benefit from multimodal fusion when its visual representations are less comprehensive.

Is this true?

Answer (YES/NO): YES